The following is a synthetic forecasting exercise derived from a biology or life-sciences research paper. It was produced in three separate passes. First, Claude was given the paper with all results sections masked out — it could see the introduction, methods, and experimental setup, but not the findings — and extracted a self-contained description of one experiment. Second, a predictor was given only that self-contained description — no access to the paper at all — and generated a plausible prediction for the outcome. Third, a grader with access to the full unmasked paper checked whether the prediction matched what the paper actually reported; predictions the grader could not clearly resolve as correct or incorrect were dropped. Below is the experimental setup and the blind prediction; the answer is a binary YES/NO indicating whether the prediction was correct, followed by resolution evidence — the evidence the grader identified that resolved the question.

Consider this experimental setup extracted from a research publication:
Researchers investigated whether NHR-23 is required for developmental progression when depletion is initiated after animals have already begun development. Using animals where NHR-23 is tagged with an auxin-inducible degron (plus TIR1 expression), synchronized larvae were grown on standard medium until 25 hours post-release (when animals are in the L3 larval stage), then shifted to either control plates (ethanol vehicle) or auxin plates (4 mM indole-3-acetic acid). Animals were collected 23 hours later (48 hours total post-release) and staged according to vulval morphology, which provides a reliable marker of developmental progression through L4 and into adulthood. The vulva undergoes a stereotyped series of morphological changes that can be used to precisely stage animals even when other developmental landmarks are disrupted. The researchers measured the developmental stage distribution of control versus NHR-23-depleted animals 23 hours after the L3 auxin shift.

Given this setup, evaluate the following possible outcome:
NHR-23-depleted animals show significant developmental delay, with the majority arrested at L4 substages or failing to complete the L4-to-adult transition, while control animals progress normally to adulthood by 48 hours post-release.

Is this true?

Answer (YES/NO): NO